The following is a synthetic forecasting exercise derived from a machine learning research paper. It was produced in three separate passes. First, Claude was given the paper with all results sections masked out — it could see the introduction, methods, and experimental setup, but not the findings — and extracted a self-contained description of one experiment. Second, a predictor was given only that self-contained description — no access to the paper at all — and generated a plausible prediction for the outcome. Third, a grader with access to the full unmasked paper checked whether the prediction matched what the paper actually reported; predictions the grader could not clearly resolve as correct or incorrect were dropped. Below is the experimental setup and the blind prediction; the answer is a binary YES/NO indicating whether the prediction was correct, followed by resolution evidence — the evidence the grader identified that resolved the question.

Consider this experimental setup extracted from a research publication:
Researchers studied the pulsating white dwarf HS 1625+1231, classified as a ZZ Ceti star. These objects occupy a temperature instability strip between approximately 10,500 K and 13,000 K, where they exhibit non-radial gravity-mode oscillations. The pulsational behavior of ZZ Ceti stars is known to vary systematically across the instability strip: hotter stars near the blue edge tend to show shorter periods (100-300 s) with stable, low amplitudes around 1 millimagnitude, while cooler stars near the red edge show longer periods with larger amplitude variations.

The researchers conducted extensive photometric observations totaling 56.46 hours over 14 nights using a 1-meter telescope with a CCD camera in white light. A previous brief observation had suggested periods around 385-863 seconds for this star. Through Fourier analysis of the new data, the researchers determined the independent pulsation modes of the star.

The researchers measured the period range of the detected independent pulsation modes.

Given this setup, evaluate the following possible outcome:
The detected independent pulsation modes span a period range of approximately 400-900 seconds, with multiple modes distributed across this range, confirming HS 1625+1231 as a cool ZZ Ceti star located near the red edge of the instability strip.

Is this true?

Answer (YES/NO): NO